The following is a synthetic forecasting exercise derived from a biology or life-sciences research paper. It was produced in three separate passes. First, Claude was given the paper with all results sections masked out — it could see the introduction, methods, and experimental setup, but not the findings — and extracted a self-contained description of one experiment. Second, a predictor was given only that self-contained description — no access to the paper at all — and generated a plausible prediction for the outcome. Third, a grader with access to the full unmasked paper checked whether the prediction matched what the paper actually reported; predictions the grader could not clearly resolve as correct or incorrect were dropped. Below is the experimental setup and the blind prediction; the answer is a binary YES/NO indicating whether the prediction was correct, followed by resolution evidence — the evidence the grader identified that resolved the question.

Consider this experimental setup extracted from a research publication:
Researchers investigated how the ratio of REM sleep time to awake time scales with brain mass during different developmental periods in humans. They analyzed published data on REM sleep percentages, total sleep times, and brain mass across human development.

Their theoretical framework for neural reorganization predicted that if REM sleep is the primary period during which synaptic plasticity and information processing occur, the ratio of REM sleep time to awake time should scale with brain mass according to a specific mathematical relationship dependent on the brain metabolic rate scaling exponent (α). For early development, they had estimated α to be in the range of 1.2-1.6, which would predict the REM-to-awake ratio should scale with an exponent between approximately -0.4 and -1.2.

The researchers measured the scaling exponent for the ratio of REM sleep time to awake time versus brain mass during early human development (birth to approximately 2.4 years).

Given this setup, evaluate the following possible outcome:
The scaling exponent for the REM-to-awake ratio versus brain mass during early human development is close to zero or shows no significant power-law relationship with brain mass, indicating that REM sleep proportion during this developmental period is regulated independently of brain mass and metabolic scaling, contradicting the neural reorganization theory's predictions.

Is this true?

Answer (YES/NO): NO